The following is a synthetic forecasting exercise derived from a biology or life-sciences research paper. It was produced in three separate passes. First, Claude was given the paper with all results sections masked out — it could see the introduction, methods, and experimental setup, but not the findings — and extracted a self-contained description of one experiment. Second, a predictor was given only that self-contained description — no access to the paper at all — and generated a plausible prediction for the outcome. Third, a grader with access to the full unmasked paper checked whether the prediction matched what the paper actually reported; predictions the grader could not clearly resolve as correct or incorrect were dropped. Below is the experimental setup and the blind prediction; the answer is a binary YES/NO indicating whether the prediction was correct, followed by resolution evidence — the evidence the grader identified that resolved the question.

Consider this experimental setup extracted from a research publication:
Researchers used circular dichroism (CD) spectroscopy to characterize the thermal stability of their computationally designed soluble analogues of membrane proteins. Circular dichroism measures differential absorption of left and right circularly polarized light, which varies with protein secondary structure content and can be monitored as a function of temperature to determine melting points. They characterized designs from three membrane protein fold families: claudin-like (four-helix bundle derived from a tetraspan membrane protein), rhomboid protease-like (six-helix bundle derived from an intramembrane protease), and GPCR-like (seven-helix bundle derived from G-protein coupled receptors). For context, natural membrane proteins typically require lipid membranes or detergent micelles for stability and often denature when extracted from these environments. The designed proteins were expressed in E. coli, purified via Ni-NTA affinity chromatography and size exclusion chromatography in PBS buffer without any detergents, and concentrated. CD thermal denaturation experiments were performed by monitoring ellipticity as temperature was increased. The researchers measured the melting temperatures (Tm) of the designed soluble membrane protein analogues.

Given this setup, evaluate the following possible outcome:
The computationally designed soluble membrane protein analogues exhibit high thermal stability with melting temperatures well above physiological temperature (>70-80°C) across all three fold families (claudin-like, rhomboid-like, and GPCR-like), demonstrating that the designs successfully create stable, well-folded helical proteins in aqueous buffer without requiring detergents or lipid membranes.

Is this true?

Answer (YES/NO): YES